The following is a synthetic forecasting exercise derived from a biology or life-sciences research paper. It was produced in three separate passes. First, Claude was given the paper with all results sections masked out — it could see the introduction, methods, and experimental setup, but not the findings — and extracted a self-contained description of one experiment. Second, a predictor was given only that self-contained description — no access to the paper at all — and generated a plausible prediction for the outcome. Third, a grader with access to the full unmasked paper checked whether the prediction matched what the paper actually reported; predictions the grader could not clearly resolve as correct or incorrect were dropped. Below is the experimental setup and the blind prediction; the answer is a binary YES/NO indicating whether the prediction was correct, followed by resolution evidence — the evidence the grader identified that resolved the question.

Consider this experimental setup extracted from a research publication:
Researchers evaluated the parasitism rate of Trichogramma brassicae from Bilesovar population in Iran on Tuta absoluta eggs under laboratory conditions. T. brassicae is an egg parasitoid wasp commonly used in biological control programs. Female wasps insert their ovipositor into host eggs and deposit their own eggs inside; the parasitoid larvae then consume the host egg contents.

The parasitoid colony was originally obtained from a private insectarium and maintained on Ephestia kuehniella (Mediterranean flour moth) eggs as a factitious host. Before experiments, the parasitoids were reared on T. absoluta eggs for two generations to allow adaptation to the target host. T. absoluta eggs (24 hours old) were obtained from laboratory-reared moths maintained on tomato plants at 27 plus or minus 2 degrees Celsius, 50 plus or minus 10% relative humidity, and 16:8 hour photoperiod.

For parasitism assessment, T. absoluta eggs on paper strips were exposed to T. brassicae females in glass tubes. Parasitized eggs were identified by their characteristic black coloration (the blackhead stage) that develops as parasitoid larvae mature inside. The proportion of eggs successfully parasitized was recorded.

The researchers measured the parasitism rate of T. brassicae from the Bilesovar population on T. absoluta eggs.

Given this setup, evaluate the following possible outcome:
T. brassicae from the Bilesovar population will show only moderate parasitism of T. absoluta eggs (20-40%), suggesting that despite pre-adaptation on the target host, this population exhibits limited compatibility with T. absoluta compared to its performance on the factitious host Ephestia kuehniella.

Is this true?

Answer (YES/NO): YES